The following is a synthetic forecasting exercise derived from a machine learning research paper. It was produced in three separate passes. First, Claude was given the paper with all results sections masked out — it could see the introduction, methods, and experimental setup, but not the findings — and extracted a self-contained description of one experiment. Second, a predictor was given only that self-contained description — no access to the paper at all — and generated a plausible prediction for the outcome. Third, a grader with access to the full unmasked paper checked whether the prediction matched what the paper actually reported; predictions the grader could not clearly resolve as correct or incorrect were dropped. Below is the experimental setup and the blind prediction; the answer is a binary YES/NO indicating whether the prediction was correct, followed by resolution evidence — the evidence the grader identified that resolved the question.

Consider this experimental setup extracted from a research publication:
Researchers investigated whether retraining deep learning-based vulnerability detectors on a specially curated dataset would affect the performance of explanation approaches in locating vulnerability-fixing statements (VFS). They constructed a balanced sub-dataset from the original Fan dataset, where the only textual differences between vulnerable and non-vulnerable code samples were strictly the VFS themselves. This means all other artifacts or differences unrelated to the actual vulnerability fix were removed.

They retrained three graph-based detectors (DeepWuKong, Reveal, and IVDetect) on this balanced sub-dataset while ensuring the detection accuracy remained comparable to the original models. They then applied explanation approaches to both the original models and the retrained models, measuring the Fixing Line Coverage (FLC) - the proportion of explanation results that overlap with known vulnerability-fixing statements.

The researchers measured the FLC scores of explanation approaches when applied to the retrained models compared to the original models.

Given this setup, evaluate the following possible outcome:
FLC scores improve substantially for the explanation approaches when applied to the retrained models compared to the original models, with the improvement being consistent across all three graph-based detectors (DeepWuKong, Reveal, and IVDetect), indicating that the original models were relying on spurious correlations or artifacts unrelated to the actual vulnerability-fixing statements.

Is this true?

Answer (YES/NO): NO